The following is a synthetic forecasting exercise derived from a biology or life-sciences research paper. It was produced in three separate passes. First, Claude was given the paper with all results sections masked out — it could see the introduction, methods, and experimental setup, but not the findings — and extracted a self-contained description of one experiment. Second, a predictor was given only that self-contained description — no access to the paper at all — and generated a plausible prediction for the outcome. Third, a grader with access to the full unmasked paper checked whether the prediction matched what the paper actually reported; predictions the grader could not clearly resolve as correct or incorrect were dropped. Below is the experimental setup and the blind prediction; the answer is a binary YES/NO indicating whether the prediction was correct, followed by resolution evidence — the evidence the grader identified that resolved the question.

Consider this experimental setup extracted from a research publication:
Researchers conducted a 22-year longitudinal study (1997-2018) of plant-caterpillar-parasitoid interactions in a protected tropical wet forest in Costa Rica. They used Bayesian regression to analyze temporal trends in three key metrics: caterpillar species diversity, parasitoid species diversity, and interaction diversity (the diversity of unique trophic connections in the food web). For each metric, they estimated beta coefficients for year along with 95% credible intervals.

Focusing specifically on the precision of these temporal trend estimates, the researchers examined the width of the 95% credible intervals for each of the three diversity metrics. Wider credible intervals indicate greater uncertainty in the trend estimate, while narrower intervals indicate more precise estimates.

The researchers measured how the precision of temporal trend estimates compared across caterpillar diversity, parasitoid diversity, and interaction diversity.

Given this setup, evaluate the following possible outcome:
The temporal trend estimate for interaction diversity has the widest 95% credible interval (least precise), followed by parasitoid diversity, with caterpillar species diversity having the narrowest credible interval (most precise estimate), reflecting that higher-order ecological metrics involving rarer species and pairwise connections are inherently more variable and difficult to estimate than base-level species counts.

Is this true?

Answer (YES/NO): NO